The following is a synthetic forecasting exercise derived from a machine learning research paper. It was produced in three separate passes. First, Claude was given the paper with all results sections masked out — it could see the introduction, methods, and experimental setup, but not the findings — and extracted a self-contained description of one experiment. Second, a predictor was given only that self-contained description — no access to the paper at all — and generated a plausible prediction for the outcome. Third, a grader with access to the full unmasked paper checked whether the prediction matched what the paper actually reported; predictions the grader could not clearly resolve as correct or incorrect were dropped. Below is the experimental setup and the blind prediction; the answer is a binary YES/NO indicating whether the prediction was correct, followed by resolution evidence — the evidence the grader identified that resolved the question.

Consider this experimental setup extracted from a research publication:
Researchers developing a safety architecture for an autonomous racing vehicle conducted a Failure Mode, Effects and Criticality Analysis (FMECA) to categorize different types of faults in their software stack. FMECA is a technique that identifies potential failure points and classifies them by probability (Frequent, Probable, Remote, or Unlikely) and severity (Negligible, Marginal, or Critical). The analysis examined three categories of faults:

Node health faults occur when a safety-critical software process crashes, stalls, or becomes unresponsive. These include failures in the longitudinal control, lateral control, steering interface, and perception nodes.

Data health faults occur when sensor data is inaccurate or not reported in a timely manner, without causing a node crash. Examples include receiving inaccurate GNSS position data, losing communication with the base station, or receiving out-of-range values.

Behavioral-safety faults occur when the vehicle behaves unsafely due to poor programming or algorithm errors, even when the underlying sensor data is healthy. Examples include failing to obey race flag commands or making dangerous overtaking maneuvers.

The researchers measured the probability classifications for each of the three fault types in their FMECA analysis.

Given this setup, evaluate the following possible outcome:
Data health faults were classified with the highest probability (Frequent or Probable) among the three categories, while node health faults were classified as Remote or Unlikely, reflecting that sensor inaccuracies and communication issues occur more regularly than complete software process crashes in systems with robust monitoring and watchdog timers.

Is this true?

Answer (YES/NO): NO